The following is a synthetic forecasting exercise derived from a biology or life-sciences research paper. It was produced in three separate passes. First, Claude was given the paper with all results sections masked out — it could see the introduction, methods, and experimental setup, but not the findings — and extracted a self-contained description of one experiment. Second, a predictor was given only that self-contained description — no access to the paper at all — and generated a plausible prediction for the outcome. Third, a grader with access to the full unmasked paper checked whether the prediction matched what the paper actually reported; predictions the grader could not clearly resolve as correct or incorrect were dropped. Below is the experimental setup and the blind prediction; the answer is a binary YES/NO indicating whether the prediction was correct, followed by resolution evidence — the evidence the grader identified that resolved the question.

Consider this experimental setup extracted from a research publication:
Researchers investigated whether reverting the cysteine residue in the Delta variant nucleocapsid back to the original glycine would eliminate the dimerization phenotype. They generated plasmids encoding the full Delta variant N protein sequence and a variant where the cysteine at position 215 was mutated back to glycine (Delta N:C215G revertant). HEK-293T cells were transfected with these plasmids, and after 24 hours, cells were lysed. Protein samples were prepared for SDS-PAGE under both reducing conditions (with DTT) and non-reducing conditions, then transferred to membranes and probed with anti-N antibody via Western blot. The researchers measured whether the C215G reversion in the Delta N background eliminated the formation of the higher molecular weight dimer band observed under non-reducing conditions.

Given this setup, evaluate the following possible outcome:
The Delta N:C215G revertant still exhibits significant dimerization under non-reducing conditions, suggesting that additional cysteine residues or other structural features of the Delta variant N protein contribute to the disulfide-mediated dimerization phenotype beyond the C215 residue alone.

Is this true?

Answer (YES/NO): NO